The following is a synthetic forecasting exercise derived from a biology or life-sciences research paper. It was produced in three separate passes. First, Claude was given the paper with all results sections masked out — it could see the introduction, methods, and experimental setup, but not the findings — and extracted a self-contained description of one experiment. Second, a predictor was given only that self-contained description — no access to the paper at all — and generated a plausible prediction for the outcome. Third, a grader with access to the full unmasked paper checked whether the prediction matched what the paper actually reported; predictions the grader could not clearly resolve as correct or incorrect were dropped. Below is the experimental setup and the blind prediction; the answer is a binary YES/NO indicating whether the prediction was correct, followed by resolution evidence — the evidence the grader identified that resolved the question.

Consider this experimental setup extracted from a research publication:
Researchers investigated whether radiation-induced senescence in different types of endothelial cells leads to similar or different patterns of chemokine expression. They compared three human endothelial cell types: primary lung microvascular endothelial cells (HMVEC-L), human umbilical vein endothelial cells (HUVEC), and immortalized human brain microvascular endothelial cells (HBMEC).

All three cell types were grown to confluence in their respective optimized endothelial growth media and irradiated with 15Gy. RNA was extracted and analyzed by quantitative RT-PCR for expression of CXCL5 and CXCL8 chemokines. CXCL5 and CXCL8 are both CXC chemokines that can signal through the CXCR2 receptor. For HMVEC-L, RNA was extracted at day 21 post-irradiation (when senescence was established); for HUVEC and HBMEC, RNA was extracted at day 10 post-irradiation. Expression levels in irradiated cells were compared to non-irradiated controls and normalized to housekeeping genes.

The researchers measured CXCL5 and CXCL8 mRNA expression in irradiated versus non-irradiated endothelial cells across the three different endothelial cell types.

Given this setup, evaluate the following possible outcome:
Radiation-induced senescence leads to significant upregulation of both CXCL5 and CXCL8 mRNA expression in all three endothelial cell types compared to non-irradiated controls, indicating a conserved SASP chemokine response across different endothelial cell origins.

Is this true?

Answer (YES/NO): YES